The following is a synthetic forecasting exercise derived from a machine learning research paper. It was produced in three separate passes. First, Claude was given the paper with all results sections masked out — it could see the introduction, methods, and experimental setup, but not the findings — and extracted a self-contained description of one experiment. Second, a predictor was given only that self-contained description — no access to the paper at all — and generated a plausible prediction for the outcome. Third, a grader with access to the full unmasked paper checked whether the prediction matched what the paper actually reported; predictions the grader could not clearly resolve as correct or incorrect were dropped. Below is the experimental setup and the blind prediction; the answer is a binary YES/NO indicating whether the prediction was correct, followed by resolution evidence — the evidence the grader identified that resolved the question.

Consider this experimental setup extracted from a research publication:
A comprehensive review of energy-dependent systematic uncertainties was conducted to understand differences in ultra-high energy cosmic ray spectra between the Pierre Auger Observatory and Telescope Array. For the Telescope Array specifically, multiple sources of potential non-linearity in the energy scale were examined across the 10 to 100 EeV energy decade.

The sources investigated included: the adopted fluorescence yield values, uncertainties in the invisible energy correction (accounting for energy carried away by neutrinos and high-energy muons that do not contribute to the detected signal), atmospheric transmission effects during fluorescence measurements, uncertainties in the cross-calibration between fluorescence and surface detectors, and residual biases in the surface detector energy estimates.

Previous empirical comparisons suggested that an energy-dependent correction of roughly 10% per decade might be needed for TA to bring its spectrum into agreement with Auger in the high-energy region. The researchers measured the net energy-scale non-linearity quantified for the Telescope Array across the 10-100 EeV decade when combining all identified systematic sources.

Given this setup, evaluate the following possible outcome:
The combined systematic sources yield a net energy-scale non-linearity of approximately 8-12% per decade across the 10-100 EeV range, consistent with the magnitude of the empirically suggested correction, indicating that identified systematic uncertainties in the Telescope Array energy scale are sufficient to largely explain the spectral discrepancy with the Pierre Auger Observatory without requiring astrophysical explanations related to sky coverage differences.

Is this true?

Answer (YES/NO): NO